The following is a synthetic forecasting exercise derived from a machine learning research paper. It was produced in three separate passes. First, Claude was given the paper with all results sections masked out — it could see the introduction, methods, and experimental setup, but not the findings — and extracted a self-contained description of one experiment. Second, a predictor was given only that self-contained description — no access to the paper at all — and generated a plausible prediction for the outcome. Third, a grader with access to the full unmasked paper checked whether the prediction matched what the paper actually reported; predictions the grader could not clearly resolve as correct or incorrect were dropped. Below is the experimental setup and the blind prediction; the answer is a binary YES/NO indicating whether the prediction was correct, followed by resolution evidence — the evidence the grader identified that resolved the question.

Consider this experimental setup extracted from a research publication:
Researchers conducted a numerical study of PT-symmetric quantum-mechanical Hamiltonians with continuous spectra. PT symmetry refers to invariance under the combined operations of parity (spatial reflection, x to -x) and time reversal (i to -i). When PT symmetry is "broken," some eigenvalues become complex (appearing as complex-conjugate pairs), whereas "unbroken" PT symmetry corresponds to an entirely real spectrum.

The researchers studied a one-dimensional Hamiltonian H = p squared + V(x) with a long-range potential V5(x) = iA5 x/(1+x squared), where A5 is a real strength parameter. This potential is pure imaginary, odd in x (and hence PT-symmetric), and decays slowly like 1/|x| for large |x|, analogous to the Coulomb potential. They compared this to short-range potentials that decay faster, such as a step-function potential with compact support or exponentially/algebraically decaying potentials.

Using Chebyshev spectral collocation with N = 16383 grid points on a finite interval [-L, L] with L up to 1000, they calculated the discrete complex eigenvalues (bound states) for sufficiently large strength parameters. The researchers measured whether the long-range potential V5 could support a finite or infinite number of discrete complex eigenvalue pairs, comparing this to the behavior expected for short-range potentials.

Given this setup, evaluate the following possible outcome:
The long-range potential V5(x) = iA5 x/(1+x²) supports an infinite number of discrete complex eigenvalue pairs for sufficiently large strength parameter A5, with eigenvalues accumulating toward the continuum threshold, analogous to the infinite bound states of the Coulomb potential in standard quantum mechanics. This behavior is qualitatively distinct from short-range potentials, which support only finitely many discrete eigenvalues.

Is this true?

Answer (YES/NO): YES